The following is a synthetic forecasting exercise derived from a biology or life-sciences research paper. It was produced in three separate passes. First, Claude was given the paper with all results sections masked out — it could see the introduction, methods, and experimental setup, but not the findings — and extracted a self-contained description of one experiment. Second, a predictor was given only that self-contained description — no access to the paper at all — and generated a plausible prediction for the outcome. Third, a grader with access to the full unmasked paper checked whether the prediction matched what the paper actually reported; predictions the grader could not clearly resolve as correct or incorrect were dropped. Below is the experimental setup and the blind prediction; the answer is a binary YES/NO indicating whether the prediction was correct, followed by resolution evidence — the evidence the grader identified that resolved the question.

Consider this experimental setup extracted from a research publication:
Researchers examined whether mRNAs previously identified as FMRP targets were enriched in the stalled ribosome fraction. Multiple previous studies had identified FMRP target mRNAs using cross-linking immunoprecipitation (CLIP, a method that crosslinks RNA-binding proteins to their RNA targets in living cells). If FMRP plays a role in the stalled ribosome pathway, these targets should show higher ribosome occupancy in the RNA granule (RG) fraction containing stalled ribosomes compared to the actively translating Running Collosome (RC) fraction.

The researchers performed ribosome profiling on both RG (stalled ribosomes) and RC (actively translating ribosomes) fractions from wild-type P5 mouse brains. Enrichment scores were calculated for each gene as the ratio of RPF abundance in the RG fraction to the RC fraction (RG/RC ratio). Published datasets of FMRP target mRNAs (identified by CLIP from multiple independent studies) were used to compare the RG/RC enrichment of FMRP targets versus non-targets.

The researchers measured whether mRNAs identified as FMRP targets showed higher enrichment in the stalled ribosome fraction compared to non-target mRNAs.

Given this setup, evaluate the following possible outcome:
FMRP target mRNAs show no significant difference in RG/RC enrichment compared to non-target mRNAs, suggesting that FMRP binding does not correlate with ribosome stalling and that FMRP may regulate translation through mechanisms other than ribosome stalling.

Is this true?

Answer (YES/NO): NO